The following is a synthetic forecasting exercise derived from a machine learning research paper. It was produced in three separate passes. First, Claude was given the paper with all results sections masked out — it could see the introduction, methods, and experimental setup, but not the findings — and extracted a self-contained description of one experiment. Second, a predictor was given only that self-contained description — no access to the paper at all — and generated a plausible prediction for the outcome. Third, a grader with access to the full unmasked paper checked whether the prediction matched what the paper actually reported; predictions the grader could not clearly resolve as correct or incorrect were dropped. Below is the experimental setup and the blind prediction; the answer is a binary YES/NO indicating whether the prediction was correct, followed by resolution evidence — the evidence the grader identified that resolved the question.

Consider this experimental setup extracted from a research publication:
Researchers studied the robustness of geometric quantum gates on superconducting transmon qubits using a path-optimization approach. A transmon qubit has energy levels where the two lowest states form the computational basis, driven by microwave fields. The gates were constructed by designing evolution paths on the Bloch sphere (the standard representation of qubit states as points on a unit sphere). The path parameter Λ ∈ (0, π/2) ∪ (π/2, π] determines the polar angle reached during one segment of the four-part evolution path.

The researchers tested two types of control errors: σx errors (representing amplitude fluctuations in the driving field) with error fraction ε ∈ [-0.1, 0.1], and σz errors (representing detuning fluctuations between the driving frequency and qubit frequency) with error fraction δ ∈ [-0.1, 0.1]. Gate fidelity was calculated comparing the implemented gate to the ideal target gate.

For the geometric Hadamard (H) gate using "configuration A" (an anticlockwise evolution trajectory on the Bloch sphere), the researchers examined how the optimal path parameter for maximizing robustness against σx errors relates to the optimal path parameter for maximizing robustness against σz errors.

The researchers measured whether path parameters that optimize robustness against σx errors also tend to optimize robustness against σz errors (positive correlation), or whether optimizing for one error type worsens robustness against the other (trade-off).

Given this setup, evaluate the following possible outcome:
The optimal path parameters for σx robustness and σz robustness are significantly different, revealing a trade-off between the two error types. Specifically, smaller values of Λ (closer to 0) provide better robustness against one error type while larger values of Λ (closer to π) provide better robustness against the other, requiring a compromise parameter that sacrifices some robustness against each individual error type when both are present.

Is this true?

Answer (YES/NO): NO